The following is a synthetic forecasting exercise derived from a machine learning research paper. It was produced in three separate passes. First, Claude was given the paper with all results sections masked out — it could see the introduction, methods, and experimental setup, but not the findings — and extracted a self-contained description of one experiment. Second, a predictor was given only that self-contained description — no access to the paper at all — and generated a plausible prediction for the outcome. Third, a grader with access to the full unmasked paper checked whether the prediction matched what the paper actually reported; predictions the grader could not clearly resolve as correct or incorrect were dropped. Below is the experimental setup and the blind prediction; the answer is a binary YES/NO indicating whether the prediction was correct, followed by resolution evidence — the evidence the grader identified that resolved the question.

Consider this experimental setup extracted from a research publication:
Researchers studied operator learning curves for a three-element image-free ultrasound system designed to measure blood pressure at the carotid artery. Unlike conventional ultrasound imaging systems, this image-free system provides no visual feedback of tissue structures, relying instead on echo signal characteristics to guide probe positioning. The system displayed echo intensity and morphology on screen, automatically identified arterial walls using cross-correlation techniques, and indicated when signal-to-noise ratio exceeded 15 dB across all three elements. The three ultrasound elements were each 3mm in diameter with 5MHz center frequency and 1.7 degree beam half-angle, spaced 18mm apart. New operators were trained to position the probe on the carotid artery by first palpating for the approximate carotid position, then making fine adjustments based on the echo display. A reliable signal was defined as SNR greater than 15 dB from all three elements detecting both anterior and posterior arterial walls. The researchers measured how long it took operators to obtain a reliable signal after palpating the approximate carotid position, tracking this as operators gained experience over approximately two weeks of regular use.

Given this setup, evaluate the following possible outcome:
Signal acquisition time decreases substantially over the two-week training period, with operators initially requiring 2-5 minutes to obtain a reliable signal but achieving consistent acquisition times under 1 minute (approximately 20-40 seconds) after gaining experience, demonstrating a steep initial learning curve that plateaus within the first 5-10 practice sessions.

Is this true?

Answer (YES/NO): NO